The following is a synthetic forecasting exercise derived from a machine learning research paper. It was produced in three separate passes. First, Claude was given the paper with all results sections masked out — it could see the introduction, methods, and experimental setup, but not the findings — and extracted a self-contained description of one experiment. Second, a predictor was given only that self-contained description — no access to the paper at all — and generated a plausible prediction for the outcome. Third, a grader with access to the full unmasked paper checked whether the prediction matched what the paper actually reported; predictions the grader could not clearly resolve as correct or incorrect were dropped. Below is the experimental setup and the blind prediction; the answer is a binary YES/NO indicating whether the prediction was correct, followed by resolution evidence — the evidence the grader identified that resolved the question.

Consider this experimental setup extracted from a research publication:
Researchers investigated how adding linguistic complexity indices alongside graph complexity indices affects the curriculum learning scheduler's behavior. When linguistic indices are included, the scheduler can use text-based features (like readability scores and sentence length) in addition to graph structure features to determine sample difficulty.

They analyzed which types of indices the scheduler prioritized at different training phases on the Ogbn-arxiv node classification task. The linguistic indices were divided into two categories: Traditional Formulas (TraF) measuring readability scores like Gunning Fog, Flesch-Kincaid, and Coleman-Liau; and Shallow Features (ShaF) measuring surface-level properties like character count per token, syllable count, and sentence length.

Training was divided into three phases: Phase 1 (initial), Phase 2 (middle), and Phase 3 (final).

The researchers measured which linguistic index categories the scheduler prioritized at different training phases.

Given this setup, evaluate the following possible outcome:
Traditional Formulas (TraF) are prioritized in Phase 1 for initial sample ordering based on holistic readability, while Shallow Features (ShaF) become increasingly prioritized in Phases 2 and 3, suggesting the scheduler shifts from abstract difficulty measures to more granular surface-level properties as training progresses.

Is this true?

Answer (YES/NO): NO